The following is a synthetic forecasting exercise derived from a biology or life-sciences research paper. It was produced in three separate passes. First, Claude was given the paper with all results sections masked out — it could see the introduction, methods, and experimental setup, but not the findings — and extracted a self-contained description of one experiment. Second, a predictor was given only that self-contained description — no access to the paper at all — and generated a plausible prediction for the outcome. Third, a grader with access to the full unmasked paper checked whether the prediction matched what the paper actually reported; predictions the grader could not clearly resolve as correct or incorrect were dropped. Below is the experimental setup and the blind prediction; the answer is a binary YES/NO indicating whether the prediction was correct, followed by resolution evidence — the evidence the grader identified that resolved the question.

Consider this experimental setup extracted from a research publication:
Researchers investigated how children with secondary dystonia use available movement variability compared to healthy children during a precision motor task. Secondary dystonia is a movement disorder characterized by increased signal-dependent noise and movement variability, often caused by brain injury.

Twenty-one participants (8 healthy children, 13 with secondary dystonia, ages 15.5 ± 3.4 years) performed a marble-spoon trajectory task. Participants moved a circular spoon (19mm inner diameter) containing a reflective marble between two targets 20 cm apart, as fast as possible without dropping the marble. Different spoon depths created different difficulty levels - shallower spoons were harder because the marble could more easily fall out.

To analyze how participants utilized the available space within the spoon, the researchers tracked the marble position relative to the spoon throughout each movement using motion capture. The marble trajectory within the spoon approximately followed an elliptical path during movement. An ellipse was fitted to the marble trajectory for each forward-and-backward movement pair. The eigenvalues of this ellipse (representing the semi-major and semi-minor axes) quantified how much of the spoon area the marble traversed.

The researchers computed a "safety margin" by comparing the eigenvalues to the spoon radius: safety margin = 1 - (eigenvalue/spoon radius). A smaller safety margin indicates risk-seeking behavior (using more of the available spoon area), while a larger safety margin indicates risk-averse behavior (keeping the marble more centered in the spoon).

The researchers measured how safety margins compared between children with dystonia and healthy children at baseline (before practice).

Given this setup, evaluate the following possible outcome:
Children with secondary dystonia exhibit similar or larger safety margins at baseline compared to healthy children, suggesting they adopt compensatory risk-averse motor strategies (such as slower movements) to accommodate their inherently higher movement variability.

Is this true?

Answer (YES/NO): NO